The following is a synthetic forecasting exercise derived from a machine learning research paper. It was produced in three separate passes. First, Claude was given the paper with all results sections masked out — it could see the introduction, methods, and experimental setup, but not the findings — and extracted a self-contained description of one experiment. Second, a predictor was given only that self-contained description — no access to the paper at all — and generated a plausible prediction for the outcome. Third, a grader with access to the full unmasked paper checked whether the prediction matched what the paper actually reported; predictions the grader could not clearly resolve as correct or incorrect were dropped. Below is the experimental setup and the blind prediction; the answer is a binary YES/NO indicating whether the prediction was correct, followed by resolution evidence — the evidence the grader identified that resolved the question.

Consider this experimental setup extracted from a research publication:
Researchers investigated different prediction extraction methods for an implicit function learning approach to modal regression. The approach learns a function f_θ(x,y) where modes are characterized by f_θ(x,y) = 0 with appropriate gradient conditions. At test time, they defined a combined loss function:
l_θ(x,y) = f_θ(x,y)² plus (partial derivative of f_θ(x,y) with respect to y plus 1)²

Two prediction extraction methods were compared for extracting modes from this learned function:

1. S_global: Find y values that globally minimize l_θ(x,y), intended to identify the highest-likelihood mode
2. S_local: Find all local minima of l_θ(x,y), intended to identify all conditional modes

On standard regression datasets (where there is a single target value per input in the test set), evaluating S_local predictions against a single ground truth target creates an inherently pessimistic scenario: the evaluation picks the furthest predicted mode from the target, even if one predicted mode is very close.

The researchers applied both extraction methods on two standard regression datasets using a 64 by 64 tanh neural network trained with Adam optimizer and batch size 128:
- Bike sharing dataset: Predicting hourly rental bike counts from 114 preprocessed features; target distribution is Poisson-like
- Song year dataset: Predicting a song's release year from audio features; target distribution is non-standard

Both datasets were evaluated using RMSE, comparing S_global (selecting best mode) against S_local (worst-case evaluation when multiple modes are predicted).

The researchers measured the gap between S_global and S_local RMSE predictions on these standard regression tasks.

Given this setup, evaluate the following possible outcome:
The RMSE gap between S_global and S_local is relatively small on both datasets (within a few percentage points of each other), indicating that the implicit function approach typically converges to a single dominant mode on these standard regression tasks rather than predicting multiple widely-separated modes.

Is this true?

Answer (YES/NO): YES